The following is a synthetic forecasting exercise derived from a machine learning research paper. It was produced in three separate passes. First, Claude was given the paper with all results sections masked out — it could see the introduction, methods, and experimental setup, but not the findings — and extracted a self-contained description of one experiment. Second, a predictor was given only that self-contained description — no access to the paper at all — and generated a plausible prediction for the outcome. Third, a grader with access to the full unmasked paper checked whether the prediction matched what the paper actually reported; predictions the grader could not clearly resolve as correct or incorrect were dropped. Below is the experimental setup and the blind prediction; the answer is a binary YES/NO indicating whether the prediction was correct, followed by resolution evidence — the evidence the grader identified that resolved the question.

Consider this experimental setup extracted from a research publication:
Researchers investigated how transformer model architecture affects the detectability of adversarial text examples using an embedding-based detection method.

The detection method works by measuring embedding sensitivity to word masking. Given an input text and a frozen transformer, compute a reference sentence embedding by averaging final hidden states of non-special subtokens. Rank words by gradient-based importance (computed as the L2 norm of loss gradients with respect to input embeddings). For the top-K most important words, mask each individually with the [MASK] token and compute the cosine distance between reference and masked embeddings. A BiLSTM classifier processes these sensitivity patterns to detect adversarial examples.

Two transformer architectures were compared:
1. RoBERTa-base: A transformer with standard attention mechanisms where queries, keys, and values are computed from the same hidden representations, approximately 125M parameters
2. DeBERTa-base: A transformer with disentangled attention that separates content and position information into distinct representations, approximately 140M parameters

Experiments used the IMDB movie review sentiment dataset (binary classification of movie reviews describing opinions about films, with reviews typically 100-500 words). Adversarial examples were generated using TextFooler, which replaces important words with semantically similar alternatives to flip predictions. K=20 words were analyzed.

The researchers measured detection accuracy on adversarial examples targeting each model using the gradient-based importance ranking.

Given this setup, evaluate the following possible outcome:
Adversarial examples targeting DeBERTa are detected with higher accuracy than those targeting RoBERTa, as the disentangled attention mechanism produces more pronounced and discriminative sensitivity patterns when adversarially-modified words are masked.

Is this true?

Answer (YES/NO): NO